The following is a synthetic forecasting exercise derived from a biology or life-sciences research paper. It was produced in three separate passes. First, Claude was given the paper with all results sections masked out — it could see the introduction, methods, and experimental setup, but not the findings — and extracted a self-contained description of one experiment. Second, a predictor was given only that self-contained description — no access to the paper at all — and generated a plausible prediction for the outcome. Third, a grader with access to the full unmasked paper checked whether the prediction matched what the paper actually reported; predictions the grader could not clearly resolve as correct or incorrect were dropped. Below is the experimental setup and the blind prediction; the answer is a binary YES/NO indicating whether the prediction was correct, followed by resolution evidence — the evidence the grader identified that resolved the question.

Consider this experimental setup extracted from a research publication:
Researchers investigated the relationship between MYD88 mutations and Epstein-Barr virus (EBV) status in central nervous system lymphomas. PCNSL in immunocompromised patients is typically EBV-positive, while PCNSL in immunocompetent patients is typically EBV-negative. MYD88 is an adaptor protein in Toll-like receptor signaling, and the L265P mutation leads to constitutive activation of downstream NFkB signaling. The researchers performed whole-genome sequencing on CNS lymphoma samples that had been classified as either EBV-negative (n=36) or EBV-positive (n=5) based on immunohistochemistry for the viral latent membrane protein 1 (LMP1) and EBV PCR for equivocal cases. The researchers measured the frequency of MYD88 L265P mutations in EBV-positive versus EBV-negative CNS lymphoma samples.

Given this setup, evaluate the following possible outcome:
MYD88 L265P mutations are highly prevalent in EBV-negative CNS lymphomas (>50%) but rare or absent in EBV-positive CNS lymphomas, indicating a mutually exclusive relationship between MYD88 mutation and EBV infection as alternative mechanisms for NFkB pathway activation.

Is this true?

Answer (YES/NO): YES